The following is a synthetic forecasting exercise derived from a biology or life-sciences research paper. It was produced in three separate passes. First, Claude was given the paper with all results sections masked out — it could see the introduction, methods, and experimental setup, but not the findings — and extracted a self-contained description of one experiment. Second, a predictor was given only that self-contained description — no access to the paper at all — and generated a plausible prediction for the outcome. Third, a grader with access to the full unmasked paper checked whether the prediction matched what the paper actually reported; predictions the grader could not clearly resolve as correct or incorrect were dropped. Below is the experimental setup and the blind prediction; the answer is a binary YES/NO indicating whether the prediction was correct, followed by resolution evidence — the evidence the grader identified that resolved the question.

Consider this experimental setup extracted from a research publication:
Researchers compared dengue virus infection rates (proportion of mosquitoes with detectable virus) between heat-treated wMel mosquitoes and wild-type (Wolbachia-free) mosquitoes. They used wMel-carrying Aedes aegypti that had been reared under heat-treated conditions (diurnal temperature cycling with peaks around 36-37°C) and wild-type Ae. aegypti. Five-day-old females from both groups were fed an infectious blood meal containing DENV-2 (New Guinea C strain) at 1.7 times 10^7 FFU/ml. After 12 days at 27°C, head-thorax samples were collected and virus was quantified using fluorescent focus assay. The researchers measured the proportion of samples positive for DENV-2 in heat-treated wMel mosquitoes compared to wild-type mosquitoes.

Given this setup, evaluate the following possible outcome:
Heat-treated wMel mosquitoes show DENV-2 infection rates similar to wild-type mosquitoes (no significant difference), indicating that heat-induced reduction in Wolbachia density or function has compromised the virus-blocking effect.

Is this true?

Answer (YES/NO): YES